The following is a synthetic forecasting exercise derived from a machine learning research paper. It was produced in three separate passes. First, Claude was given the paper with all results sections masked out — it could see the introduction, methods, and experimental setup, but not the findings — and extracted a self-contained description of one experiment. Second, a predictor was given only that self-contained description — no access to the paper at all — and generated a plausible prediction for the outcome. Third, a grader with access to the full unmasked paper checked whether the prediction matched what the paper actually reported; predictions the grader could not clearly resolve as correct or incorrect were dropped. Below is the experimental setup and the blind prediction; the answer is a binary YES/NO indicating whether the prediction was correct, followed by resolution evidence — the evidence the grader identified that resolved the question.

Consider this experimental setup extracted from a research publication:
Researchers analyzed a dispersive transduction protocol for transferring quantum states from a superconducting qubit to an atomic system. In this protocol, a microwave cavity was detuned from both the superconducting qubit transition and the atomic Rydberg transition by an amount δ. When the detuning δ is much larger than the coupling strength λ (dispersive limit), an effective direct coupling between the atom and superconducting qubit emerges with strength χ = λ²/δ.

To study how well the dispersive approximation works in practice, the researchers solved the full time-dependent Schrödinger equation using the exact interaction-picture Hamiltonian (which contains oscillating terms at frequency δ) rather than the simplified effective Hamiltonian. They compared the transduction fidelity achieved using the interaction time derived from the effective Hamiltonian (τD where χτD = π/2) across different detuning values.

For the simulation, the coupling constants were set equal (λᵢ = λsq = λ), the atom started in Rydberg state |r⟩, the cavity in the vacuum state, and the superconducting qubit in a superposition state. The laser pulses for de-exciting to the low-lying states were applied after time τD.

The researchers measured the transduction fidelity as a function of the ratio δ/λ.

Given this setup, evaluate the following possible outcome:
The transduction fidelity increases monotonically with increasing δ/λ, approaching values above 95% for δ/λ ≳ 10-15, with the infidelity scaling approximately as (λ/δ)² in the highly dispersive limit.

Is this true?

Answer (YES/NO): NO